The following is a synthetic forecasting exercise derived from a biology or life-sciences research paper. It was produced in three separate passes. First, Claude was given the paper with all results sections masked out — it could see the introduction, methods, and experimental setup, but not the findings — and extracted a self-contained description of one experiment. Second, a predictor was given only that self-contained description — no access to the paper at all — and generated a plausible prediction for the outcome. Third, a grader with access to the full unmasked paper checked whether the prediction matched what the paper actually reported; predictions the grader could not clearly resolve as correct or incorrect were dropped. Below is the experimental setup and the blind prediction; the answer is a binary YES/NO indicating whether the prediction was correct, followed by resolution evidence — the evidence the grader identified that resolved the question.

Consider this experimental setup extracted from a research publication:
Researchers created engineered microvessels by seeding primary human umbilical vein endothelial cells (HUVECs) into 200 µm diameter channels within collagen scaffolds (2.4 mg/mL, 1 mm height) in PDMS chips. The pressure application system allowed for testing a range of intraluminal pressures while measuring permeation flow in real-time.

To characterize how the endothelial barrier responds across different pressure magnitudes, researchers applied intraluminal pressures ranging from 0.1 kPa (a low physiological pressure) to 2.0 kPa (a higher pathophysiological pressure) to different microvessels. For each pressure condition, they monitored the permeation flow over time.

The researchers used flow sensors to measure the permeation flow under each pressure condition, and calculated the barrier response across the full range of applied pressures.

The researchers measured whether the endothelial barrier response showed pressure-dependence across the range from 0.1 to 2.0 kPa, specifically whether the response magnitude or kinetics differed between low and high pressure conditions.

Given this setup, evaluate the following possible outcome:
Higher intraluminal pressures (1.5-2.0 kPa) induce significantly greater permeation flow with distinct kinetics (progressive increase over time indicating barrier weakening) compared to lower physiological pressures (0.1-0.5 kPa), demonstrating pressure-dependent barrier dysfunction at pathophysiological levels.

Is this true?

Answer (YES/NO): NO